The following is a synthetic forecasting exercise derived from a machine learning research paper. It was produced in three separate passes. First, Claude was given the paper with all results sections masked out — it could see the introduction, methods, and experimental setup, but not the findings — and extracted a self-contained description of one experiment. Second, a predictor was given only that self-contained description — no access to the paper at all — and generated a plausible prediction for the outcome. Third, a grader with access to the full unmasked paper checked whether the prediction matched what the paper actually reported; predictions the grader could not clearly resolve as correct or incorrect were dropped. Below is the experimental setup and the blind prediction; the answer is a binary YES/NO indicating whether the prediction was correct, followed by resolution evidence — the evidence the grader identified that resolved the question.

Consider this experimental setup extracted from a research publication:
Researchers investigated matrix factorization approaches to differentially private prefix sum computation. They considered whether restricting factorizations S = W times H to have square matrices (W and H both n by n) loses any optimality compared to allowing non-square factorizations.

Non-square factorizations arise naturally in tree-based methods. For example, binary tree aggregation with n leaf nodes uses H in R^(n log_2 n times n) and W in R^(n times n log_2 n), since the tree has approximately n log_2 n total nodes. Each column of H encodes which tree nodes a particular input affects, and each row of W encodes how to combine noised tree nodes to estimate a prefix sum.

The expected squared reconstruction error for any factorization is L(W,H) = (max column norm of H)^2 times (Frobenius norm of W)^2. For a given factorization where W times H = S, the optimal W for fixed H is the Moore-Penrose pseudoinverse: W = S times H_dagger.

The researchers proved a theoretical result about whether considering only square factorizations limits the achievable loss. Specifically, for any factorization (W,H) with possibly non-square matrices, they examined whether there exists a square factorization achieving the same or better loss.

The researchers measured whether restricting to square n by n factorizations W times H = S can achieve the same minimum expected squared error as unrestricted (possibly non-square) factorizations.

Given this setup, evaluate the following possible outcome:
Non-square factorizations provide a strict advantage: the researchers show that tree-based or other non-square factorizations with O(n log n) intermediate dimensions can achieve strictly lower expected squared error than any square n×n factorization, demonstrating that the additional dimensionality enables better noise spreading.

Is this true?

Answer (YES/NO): NO